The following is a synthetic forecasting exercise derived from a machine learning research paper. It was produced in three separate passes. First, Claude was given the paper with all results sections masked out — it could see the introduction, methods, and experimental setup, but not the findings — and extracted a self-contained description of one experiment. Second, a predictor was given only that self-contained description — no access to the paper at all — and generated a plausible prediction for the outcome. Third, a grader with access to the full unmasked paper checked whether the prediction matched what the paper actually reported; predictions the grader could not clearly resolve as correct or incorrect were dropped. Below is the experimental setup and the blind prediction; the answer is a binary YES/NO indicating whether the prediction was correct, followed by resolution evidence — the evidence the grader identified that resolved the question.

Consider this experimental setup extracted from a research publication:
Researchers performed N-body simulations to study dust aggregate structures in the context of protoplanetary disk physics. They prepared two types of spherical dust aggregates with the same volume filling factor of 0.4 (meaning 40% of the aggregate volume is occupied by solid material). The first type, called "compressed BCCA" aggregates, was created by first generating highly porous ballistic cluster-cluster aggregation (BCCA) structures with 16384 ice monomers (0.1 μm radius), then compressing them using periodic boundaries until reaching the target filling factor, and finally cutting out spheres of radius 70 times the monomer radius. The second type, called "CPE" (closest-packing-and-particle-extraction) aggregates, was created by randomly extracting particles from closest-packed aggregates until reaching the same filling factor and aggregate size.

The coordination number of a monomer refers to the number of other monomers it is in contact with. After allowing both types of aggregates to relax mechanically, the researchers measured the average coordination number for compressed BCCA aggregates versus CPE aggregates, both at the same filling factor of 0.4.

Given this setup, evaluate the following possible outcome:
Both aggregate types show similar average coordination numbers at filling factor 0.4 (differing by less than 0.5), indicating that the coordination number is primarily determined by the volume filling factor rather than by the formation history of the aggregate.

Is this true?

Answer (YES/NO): NO